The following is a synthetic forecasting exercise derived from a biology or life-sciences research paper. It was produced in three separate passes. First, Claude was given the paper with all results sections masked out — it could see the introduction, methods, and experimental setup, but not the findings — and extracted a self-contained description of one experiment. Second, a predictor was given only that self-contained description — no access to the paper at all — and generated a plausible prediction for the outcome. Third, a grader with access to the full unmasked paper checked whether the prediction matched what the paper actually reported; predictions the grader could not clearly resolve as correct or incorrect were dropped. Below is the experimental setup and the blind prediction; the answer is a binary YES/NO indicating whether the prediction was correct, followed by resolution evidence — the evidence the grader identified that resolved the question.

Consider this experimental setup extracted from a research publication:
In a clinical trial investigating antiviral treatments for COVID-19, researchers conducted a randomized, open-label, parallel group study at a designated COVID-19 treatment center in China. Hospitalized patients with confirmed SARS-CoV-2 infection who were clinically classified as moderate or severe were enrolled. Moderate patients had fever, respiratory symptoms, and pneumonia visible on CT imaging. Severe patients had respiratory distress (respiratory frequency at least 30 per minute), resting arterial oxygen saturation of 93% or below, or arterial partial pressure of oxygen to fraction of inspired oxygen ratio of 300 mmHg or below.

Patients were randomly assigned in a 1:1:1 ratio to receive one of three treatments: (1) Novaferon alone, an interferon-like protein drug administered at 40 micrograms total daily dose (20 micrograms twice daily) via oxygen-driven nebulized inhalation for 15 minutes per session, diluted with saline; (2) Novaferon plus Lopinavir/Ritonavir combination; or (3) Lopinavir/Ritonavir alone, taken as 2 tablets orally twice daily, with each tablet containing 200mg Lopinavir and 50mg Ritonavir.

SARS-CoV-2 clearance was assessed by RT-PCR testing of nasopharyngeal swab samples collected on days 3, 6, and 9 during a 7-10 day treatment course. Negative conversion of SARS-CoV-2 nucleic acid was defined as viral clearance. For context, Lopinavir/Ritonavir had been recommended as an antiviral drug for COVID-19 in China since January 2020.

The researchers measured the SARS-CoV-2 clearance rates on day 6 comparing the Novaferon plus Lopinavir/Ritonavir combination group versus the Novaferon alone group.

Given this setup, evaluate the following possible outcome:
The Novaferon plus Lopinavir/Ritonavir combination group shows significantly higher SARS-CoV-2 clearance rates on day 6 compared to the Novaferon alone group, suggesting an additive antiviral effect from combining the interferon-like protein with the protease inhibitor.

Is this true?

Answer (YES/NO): NO